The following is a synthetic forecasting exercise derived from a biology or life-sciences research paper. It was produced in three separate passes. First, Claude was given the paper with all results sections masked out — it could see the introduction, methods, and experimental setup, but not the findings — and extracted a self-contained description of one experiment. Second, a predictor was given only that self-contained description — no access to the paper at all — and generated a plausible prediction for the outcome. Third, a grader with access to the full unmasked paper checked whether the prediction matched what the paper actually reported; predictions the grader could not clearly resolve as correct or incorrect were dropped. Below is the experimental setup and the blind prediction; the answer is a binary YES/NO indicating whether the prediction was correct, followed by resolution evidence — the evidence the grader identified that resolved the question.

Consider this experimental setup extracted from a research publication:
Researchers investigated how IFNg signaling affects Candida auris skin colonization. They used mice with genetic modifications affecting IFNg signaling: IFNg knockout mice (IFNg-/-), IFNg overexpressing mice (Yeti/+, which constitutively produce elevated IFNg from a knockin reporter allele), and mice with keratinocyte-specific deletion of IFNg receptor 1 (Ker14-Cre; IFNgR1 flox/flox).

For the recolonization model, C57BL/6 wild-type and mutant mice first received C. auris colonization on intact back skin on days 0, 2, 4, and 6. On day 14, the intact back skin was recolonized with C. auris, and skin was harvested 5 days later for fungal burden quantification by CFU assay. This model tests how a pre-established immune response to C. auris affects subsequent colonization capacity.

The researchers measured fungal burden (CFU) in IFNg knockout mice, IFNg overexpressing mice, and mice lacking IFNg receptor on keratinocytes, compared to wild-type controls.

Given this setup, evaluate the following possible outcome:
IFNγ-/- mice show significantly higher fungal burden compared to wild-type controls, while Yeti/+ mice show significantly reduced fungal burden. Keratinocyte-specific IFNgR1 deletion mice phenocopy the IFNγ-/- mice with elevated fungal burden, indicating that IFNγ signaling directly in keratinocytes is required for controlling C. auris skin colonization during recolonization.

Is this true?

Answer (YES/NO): NO